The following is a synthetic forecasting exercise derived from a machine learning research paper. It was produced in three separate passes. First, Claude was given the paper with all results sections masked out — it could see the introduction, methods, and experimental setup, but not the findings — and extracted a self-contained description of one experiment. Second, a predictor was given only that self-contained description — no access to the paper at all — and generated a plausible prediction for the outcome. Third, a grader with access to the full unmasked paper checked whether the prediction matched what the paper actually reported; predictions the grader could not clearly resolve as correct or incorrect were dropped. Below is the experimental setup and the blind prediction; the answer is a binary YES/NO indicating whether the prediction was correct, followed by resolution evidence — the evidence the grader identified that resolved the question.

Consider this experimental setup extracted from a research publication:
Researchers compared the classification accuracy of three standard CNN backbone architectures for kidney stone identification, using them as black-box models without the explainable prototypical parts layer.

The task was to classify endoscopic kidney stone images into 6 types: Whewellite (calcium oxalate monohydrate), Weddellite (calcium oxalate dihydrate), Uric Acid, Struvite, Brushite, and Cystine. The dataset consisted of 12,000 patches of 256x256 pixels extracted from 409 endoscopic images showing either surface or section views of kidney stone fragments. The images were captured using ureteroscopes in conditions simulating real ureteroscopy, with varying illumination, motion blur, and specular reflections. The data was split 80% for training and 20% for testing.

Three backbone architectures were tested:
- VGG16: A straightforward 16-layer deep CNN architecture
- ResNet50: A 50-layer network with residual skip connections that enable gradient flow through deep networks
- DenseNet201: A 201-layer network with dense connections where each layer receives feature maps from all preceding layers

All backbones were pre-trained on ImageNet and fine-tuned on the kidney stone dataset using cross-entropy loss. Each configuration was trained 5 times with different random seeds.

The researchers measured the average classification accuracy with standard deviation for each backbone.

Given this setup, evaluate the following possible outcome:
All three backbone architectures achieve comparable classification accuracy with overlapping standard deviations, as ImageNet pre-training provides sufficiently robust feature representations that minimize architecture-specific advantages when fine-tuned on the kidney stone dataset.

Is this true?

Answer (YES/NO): NO